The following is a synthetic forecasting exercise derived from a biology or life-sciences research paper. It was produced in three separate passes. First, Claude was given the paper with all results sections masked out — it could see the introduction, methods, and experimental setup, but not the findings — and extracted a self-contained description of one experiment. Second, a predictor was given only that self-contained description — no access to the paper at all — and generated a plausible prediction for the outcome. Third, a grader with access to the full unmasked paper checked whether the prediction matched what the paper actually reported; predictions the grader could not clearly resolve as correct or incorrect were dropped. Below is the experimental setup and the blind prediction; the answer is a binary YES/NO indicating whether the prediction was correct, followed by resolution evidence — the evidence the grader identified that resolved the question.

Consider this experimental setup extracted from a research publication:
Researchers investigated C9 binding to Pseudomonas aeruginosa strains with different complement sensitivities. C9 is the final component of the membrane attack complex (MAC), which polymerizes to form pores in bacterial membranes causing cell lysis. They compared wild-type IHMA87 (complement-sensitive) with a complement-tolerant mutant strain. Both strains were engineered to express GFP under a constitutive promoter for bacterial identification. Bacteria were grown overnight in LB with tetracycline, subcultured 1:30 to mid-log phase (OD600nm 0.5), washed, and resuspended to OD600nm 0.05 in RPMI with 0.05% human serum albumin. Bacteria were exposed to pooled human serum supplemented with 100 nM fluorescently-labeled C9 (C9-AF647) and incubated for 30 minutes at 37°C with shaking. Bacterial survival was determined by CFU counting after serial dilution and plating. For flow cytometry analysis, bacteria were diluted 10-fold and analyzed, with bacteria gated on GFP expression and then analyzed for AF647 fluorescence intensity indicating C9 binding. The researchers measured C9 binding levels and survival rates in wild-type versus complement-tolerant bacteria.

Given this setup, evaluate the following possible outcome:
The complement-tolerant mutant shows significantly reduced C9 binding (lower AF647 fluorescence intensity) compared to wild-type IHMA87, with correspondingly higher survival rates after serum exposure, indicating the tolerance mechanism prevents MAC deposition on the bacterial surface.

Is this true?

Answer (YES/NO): NO